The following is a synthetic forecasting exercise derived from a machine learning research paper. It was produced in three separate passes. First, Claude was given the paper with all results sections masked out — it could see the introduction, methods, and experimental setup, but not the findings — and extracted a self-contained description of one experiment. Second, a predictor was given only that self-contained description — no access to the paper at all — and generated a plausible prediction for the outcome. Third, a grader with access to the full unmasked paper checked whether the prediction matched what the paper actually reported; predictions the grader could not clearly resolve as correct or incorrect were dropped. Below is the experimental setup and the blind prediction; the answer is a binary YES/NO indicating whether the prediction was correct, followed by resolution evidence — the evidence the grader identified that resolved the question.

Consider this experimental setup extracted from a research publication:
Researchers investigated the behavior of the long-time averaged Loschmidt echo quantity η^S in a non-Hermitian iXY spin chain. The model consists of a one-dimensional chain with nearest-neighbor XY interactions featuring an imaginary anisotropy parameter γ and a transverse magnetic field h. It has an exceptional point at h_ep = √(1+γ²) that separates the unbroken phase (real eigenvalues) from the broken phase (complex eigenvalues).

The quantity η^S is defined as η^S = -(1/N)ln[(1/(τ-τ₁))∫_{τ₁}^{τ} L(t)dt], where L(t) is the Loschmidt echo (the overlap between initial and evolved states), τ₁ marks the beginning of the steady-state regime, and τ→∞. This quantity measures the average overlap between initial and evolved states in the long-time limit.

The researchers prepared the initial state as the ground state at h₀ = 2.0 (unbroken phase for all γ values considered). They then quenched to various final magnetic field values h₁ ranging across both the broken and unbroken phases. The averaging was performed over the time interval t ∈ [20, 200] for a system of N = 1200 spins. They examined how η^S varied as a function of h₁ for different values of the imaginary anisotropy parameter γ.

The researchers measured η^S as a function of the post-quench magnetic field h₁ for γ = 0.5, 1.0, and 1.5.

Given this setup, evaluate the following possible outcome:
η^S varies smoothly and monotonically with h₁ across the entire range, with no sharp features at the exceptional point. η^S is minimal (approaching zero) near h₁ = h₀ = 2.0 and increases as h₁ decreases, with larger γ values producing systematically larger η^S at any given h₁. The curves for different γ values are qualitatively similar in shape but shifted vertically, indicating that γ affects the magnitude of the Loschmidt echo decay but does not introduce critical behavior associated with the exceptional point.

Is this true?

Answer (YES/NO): NO